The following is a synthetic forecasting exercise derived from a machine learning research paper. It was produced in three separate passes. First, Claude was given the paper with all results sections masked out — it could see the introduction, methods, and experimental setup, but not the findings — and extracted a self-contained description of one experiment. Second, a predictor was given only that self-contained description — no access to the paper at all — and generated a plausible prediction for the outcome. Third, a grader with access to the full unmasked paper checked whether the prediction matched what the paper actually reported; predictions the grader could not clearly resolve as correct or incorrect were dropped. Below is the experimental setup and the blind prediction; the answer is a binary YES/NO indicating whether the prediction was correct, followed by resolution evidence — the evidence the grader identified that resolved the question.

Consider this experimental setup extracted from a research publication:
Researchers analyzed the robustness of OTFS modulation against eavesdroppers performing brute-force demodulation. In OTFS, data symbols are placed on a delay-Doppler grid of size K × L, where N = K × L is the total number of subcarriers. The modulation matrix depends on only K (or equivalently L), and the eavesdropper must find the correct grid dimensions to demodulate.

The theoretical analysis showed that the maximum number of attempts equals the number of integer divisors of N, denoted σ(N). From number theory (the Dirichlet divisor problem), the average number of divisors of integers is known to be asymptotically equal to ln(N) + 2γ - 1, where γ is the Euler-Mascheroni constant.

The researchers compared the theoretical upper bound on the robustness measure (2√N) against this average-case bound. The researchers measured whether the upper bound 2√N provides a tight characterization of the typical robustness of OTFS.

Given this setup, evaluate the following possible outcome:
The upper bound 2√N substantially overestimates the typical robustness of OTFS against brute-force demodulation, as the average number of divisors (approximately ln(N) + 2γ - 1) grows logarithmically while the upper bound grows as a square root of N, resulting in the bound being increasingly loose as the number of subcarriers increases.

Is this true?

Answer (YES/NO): YES